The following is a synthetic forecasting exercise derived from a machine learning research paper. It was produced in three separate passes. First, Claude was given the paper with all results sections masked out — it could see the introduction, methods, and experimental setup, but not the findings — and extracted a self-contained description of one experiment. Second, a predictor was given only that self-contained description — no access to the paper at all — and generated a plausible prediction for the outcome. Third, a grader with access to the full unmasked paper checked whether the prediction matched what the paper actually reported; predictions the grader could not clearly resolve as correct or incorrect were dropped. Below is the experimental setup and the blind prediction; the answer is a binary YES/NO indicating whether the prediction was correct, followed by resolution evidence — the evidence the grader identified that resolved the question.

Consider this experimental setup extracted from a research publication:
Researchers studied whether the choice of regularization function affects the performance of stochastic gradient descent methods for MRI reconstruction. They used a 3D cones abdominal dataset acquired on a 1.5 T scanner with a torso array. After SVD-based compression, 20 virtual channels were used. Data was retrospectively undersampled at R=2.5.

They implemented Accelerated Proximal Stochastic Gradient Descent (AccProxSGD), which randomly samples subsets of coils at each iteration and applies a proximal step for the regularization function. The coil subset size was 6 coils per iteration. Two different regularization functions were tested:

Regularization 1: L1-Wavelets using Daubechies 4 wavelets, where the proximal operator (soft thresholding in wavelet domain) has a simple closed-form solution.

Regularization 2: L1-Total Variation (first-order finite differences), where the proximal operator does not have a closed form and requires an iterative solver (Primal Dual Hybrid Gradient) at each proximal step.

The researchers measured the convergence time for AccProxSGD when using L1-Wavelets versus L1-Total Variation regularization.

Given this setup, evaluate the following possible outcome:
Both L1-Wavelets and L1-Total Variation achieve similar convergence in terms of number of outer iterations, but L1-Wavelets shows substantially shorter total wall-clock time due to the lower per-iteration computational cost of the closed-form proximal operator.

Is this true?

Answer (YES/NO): NO